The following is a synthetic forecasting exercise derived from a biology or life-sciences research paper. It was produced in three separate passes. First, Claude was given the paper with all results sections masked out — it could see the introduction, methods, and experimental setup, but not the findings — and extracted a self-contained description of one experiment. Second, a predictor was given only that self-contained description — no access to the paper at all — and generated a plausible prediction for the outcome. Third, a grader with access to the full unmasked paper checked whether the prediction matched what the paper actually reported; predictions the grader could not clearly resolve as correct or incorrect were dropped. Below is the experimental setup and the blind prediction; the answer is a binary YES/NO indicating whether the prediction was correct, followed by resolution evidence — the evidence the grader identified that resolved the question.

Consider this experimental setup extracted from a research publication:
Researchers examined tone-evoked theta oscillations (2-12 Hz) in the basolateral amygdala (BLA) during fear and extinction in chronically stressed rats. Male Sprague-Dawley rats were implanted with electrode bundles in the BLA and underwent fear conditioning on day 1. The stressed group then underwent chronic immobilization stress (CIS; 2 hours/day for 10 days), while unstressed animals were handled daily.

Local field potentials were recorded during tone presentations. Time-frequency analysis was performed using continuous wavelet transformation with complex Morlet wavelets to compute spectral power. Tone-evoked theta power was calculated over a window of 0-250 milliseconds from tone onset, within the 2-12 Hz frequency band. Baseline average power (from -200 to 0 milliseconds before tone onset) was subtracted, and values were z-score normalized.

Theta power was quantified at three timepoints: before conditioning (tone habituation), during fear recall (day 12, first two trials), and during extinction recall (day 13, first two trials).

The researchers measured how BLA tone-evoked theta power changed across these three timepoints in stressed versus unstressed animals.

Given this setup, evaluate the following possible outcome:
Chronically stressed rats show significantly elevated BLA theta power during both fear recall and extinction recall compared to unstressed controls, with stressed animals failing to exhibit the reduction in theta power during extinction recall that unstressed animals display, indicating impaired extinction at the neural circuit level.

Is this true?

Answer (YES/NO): NO